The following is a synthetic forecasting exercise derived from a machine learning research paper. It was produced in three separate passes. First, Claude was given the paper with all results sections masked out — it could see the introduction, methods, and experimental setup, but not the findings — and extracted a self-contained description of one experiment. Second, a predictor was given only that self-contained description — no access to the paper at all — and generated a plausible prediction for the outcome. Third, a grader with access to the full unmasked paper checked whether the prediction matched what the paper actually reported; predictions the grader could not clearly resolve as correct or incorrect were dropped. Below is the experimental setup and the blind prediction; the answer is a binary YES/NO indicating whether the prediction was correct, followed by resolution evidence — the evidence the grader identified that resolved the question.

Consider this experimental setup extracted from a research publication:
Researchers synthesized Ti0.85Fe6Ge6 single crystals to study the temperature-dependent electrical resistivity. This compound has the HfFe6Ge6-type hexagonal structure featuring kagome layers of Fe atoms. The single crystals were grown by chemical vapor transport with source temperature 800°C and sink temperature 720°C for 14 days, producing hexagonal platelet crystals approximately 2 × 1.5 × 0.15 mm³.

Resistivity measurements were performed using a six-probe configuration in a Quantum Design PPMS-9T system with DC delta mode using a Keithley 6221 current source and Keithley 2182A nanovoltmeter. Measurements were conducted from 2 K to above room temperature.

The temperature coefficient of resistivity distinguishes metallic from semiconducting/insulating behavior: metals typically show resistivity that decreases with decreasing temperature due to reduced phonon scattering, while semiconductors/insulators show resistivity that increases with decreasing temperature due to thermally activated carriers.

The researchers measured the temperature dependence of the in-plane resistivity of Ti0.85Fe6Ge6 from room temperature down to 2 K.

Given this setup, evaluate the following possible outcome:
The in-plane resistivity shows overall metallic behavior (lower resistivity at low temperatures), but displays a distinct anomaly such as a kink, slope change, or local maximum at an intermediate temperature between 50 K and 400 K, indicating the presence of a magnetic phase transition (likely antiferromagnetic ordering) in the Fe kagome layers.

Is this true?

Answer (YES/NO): NO